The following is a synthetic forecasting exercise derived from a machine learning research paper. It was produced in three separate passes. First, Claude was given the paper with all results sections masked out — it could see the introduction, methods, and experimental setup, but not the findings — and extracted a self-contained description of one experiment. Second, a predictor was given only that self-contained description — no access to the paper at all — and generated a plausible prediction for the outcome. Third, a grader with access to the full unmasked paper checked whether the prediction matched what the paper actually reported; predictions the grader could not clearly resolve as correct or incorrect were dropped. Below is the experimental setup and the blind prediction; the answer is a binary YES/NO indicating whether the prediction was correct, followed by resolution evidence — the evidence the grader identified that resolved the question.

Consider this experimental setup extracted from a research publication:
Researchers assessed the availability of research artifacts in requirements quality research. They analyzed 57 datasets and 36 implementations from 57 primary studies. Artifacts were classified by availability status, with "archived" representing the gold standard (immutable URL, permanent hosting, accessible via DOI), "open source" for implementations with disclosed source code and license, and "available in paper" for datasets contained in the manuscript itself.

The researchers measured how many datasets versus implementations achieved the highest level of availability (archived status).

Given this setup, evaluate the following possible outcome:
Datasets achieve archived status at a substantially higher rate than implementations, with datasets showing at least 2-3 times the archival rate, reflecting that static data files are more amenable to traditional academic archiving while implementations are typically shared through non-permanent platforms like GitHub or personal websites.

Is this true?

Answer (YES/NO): NO